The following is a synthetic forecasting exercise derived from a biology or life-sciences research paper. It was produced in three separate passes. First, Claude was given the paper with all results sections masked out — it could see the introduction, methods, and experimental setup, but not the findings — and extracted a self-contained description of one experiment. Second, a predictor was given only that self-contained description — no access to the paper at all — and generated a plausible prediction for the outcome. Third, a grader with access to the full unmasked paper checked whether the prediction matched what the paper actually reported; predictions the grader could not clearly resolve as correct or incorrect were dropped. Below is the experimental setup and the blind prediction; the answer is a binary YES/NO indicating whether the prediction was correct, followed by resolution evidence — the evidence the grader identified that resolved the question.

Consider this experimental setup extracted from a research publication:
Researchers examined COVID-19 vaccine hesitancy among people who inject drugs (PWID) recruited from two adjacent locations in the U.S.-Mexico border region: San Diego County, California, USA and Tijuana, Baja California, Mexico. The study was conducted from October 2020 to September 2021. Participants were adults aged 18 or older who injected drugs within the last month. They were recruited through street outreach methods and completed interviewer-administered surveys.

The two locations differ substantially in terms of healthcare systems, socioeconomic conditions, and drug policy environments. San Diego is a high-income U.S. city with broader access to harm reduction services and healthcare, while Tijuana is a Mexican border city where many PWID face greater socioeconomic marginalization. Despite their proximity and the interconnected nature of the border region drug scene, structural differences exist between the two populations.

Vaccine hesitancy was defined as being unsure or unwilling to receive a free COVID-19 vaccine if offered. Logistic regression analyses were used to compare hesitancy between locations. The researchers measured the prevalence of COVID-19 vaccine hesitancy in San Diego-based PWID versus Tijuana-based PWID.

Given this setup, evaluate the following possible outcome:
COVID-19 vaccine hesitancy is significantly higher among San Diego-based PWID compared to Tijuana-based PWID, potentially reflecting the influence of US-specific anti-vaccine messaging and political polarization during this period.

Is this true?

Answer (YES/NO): YES